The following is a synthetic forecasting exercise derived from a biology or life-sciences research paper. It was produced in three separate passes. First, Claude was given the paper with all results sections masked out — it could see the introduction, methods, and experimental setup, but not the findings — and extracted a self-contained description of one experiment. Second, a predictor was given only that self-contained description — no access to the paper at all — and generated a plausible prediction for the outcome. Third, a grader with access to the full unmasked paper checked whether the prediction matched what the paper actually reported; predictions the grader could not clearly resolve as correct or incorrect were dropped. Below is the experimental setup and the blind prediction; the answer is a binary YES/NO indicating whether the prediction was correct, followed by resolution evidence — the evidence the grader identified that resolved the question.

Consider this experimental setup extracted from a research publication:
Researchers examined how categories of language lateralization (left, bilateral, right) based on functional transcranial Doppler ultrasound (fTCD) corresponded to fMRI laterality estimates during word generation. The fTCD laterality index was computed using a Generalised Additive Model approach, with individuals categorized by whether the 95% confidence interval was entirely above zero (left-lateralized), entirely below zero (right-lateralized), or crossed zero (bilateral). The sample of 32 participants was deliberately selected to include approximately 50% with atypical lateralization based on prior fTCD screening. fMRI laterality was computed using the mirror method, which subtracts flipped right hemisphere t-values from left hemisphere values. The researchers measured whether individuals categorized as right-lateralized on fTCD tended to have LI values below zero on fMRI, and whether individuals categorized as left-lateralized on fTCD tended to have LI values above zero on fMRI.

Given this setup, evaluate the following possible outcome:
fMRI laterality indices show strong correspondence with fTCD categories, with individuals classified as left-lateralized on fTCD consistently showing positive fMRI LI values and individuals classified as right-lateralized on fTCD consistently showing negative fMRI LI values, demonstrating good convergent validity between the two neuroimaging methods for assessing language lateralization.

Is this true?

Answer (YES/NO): NO